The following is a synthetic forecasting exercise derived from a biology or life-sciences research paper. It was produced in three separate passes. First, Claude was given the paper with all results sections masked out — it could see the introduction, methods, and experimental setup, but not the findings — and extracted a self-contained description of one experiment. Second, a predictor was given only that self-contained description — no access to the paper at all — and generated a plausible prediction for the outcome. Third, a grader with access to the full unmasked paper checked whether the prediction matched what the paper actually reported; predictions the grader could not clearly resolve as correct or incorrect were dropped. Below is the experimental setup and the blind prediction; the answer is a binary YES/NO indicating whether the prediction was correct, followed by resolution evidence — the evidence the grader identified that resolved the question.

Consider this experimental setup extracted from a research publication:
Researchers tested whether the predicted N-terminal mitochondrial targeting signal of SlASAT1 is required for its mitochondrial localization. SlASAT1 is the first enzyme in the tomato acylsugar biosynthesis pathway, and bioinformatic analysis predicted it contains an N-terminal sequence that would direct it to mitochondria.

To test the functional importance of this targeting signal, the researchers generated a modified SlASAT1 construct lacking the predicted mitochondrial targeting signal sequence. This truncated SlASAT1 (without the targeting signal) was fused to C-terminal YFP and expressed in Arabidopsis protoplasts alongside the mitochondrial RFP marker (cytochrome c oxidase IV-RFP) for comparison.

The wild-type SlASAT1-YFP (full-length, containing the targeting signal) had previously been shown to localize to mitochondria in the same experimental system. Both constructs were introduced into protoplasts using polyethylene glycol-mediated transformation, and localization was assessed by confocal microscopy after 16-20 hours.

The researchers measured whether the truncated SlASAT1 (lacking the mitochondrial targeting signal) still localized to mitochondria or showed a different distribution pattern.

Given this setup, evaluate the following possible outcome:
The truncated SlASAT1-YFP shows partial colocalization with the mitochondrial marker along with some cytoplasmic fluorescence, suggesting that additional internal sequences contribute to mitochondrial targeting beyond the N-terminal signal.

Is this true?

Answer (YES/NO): NO